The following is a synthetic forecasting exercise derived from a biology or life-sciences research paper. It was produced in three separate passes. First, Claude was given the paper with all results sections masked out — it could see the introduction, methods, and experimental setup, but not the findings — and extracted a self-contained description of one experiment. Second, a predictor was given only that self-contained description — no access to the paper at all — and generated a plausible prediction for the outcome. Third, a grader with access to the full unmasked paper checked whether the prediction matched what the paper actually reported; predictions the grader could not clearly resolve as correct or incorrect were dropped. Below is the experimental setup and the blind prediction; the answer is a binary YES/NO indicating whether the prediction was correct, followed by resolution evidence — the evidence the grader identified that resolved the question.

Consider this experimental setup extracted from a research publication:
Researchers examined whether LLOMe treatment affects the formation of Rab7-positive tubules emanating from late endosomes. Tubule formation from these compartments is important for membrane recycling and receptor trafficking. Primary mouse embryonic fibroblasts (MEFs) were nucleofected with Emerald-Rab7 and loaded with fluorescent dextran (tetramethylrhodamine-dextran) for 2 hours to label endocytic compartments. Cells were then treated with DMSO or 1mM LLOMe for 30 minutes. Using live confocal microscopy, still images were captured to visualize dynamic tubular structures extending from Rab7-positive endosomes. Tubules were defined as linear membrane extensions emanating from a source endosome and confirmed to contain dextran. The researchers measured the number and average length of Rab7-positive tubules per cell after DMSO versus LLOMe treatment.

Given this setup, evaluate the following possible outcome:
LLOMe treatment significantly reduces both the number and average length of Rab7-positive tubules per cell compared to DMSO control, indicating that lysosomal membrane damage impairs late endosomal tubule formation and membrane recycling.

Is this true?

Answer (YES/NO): YES